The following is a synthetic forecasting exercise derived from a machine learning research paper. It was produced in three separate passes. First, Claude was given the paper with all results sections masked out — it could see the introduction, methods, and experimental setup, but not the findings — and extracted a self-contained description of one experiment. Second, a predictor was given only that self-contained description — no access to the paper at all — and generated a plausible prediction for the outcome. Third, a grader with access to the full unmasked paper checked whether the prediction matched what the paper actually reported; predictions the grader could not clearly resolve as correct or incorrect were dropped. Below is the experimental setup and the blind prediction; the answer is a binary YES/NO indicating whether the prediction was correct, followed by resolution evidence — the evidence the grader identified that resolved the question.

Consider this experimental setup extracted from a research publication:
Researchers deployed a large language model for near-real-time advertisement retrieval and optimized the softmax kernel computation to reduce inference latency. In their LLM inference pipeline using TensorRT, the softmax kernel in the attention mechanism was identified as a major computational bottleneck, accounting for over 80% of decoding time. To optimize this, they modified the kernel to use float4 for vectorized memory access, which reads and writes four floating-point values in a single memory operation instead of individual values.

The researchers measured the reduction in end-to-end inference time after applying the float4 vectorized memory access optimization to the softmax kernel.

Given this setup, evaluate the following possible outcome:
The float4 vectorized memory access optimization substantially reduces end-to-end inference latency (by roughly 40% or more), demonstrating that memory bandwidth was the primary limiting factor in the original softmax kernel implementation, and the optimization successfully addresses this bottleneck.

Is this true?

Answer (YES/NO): NO